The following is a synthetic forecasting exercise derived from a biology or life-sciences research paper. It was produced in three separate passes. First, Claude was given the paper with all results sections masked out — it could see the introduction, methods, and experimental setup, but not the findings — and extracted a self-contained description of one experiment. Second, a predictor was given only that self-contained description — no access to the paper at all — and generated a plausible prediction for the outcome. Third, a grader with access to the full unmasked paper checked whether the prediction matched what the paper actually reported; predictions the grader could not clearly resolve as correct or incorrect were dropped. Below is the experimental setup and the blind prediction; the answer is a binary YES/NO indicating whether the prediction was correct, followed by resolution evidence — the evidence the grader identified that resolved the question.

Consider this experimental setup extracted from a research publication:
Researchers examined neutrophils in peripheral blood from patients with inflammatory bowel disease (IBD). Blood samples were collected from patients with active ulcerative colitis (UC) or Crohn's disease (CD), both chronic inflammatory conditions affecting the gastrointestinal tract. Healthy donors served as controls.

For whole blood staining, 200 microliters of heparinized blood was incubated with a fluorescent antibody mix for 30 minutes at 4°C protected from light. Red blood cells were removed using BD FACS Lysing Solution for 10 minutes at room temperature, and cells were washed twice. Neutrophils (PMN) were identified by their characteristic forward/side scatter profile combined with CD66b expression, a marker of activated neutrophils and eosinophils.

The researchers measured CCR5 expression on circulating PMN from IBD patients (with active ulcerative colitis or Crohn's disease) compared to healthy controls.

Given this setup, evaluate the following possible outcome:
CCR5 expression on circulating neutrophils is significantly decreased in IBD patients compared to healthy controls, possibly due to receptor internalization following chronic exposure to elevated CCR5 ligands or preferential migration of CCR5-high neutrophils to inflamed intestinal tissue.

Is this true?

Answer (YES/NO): NO